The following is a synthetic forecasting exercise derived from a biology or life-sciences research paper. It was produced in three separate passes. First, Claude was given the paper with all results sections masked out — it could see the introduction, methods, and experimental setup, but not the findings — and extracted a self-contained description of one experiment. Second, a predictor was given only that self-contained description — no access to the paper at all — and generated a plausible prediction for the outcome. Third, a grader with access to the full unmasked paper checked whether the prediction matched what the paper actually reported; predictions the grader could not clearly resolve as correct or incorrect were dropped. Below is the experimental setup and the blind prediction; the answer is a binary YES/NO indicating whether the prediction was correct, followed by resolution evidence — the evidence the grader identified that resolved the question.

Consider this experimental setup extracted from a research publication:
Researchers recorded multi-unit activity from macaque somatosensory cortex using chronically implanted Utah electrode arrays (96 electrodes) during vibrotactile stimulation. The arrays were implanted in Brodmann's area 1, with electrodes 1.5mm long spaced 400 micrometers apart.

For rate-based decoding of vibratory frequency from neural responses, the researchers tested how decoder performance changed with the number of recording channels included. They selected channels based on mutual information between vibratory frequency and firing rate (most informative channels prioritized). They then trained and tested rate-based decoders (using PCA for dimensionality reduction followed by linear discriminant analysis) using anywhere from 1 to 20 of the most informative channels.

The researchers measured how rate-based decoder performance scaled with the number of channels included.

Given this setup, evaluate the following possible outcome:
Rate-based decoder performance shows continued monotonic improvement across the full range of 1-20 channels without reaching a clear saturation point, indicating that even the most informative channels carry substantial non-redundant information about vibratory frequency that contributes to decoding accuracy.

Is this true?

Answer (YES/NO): NO